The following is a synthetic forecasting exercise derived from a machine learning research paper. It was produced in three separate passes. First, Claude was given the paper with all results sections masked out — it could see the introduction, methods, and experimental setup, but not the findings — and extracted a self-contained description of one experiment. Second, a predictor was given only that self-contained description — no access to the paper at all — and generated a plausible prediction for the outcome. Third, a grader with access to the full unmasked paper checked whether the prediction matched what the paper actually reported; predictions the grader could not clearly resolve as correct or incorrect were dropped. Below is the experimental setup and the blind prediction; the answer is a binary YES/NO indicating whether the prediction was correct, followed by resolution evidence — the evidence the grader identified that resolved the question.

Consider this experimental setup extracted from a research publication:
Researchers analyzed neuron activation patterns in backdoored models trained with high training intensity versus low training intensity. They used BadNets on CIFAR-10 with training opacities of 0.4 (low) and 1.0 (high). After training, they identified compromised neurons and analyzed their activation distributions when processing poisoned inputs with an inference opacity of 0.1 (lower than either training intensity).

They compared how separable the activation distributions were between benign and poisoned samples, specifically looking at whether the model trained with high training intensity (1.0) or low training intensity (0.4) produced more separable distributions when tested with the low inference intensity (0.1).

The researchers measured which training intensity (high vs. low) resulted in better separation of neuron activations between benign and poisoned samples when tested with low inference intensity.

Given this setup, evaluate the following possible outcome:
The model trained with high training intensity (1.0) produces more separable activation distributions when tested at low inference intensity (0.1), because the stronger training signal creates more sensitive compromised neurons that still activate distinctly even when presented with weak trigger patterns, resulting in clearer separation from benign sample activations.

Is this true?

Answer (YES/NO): NO